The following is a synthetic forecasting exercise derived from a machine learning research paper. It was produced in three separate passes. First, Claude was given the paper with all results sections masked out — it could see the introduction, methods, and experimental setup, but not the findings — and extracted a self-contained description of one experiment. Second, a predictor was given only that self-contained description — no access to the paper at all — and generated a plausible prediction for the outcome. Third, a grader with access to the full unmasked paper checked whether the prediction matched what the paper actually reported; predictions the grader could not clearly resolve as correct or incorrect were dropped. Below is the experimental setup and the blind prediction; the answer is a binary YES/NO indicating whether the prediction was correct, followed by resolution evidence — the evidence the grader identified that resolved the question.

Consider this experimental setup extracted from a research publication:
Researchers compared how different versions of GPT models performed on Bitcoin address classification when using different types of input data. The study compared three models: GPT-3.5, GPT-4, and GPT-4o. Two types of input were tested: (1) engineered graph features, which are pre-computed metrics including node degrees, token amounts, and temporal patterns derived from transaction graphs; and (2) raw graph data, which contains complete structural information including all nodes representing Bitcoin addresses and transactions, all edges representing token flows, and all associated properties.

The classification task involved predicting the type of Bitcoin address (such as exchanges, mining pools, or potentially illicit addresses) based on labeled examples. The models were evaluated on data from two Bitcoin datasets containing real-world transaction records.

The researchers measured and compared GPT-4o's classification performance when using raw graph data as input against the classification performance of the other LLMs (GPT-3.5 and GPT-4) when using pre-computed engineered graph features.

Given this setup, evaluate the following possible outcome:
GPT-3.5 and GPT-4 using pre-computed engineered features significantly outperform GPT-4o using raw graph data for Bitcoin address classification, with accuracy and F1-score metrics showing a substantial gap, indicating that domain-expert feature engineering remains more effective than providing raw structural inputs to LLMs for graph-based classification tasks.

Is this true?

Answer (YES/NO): NO